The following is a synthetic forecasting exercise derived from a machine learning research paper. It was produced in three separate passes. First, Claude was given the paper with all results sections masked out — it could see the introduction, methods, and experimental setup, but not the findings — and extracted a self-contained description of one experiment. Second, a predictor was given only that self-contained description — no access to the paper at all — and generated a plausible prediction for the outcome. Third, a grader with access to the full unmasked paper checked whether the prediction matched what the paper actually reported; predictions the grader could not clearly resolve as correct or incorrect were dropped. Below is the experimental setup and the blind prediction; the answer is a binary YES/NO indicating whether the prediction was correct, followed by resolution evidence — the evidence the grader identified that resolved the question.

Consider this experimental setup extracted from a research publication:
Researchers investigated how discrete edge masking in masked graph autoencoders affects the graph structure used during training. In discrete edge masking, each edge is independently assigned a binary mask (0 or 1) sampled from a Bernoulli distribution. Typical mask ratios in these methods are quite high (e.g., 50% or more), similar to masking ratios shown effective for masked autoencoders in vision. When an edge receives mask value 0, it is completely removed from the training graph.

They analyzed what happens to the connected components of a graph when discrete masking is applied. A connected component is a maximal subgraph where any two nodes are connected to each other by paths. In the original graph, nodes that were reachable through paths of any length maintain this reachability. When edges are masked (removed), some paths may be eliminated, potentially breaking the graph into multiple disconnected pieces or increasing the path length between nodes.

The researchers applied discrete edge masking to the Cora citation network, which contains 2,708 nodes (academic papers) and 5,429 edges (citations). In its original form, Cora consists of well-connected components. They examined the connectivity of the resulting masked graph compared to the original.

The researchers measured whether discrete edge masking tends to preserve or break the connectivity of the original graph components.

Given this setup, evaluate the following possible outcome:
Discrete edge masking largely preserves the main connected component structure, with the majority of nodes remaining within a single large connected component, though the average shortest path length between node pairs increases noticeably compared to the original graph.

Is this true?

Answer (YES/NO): NO